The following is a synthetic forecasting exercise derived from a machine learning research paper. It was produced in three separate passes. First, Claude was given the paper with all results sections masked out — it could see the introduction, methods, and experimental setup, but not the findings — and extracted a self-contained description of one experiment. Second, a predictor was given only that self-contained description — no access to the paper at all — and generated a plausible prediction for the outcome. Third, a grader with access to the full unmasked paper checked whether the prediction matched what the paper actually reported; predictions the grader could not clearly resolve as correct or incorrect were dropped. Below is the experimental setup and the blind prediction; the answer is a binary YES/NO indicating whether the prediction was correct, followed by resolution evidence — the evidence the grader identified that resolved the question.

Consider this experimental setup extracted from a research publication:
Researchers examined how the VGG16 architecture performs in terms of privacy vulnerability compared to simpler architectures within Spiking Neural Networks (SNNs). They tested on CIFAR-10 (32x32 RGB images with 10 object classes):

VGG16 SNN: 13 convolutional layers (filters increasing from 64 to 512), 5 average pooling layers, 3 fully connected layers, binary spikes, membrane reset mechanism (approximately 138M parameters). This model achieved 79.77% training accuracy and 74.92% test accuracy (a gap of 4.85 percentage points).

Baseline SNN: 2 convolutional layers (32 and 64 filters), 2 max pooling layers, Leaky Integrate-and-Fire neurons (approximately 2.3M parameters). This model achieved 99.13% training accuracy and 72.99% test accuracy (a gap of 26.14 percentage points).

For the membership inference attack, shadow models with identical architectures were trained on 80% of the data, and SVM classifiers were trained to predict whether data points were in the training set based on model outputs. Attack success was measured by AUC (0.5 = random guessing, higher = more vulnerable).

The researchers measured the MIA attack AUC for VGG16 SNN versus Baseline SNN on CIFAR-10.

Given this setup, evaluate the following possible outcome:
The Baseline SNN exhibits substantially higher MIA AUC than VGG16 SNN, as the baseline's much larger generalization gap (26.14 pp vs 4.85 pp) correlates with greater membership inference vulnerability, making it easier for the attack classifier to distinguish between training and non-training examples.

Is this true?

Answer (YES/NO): YES